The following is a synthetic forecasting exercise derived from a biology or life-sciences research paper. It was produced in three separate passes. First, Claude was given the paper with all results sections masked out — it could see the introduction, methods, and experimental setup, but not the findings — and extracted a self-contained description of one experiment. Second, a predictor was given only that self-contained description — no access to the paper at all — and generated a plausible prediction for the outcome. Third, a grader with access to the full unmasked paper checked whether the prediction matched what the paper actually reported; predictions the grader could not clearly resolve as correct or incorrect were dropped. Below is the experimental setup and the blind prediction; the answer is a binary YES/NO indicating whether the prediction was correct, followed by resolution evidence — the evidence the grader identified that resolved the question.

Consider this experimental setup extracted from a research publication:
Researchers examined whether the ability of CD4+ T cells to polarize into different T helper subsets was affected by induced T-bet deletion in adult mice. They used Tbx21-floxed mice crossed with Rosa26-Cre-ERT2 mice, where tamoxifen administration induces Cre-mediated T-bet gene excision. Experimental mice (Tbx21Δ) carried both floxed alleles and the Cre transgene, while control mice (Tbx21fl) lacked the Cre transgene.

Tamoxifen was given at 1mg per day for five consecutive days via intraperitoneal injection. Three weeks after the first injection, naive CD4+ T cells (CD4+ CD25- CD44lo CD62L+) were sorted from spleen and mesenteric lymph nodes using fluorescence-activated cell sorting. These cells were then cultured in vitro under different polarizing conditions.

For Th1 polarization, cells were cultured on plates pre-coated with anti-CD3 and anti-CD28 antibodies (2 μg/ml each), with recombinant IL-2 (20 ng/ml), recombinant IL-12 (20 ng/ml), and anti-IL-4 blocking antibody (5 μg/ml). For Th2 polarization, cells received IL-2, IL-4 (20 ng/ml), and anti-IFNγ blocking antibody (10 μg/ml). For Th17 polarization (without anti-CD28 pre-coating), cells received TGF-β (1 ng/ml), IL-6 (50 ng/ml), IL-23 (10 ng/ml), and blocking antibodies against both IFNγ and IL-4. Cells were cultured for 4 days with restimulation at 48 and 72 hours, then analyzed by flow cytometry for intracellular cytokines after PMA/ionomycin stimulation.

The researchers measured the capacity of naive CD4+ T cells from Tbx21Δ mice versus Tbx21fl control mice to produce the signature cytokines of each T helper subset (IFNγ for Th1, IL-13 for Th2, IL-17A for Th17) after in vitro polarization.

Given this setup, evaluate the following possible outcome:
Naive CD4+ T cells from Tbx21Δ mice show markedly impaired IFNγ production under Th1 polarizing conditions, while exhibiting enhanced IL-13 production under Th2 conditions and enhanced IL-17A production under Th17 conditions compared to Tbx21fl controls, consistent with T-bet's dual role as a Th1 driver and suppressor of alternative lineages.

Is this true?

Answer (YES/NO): NO